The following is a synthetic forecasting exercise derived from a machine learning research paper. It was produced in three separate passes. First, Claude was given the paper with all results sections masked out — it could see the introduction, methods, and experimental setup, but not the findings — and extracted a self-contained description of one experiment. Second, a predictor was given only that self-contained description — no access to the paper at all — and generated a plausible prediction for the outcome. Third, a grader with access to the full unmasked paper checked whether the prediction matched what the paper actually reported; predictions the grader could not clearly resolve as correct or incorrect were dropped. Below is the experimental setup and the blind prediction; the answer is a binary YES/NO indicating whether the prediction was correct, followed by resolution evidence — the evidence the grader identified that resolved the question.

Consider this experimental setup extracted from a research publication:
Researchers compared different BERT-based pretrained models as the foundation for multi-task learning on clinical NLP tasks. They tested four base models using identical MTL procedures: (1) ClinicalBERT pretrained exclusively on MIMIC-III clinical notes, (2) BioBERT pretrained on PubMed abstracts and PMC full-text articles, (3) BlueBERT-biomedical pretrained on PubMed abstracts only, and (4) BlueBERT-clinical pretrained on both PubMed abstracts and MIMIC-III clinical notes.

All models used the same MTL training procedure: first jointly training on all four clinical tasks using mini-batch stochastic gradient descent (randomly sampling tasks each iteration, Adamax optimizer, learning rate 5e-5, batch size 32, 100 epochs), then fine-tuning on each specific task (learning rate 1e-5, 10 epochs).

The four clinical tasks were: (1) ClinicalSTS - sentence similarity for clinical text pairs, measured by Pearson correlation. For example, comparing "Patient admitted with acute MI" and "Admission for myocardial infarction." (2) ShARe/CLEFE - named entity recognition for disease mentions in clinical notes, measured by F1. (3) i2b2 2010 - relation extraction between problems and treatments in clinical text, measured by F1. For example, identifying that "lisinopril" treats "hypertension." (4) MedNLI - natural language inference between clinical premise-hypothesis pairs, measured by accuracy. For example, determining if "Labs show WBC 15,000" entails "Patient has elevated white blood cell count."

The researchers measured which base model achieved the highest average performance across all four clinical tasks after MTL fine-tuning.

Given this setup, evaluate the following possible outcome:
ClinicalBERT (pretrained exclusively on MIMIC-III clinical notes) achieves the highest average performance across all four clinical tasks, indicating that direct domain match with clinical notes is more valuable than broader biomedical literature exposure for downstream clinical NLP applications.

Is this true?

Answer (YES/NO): NO